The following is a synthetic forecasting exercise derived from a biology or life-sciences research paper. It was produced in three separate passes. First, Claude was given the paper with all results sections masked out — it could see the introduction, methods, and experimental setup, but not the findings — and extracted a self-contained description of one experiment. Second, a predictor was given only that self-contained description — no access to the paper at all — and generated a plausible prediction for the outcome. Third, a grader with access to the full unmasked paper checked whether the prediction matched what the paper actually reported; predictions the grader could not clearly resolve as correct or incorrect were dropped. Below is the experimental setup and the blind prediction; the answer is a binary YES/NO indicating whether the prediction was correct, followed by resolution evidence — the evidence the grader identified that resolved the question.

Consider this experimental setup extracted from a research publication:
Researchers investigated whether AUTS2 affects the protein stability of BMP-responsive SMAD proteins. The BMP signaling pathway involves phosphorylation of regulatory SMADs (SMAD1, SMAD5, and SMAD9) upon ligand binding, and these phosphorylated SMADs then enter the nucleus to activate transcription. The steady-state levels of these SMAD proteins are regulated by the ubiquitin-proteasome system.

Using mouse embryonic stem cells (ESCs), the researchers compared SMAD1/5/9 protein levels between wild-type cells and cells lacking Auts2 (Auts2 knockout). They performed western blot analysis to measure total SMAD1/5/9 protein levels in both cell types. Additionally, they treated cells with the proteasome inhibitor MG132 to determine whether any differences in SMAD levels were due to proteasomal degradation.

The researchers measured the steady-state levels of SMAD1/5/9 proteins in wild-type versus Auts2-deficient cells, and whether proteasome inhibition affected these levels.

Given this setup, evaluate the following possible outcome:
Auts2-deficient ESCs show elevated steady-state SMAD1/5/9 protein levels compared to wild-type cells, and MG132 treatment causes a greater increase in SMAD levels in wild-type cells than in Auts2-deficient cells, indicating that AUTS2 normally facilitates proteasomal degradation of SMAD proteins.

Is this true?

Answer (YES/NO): NO